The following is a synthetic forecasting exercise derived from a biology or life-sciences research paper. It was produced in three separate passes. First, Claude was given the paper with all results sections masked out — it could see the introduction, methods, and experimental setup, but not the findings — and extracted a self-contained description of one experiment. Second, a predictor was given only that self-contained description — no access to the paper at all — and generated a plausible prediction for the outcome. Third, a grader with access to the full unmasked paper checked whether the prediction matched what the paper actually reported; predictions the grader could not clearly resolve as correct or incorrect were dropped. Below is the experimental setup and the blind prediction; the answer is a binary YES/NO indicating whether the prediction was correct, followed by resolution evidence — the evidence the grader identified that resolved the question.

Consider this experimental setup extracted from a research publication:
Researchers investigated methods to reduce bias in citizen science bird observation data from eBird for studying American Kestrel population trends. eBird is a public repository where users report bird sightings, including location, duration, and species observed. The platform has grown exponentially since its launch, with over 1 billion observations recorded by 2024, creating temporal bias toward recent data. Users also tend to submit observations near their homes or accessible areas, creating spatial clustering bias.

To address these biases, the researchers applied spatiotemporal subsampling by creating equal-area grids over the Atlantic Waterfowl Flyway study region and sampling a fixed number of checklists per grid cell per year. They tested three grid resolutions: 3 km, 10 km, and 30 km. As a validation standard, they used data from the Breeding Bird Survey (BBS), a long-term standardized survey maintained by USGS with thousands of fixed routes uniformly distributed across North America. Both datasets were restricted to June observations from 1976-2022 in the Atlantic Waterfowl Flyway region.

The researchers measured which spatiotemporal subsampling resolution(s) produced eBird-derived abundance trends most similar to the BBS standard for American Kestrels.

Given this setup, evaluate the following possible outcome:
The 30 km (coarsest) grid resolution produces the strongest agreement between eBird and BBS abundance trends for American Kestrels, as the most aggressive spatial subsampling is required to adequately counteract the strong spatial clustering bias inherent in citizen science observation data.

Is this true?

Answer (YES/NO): NO